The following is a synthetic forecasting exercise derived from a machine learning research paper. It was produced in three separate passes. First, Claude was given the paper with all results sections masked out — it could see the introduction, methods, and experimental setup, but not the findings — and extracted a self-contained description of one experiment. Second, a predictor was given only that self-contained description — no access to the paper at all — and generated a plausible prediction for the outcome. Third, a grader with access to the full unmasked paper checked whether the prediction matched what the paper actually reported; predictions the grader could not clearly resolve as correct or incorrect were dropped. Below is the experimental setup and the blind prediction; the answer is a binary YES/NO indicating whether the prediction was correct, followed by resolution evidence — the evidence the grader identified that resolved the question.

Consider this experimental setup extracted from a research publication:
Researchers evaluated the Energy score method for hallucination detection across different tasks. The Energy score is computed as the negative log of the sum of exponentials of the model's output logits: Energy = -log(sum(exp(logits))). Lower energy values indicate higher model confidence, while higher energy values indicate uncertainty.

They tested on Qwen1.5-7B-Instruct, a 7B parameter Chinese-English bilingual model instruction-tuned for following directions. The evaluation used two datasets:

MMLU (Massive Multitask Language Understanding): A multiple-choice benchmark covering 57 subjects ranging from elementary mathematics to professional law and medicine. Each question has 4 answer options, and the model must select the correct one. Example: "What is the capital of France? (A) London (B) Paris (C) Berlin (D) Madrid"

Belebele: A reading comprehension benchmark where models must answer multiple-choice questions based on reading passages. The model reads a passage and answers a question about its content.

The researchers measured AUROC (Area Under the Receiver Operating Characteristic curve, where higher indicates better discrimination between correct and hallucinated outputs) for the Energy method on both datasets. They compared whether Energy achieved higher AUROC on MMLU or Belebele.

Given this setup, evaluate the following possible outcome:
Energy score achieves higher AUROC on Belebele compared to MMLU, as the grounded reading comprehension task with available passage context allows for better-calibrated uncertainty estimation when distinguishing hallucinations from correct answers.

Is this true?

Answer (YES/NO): NO